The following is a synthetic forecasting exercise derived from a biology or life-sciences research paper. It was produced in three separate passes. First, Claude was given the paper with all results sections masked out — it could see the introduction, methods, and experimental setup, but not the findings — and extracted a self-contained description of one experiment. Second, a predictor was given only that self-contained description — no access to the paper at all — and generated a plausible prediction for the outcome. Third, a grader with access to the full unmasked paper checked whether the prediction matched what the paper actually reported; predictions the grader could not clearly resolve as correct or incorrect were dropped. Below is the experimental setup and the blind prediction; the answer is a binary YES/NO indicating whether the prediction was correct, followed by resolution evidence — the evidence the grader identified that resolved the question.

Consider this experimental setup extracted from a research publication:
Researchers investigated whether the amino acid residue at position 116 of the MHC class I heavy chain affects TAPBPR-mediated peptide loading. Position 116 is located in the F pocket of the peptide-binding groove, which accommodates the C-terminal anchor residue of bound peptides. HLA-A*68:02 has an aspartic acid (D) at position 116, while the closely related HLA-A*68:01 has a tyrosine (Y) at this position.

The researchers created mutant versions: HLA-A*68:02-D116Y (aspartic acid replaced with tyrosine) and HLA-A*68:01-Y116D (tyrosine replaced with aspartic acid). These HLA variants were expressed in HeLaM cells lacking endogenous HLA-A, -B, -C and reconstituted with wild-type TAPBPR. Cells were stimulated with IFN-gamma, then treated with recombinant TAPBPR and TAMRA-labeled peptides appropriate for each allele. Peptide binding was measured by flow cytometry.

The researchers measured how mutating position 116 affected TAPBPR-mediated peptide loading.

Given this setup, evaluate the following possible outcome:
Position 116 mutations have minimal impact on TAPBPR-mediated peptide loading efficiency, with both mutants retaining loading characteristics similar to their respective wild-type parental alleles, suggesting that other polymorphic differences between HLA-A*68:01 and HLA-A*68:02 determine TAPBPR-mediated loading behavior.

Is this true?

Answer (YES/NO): NO